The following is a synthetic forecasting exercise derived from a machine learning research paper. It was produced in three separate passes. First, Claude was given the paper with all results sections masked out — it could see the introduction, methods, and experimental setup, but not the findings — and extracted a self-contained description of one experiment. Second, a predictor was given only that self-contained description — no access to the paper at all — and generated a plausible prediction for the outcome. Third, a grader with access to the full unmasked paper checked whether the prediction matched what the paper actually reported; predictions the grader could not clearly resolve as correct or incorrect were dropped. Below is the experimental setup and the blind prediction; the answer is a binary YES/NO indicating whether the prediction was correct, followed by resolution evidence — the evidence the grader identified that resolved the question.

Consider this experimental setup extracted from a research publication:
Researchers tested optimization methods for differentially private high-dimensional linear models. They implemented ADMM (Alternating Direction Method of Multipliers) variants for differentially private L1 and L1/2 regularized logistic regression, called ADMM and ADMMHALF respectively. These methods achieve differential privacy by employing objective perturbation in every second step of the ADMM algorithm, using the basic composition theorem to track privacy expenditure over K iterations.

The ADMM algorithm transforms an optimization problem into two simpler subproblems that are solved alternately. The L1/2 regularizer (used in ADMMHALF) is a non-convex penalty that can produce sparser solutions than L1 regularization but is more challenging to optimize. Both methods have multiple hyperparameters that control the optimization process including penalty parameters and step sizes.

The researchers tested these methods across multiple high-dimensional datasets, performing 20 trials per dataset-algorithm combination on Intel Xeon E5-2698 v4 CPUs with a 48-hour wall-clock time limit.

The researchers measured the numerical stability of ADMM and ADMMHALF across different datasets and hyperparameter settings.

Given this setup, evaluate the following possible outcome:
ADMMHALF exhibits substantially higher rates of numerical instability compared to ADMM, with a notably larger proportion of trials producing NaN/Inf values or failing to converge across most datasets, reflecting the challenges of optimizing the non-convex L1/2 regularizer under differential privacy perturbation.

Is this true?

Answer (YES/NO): NO